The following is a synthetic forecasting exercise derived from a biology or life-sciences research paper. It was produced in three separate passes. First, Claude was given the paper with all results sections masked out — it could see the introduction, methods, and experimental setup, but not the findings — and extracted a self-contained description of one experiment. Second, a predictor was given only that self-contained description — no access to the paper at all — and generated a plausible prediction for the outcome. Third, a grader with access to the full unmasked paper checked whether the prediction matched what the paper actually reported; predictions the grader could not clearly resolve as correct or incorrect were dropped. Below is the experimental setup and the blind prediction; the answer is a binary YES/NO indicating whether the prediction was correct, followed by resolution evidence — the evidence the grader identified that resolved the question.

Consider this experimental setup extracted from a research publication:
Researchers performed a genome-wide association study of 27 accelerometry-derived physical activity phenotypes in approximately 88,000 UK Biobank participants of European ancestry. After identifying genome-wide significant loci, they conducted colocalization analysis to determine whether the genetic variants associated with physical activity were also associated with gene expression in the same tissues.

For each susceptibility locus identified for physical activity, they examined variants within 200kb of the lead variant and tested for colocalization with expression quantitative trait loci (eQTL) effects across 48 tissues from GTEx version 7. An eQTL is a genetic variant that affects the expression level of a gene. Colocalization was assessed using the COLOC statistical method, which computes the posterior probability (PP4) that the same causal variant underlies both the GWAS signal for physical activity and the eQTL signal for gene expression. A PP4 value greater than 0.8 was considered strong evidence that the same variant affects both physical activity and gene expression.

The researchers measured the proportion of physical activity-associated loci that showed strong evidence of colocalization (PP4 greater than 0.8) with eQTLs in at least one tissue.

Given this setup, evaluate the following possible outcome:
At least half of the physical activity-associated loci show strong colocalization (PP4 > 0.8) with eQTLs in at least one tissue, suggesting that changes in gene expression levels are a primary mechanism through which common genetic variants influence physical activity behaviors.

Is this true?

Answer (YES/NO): YES